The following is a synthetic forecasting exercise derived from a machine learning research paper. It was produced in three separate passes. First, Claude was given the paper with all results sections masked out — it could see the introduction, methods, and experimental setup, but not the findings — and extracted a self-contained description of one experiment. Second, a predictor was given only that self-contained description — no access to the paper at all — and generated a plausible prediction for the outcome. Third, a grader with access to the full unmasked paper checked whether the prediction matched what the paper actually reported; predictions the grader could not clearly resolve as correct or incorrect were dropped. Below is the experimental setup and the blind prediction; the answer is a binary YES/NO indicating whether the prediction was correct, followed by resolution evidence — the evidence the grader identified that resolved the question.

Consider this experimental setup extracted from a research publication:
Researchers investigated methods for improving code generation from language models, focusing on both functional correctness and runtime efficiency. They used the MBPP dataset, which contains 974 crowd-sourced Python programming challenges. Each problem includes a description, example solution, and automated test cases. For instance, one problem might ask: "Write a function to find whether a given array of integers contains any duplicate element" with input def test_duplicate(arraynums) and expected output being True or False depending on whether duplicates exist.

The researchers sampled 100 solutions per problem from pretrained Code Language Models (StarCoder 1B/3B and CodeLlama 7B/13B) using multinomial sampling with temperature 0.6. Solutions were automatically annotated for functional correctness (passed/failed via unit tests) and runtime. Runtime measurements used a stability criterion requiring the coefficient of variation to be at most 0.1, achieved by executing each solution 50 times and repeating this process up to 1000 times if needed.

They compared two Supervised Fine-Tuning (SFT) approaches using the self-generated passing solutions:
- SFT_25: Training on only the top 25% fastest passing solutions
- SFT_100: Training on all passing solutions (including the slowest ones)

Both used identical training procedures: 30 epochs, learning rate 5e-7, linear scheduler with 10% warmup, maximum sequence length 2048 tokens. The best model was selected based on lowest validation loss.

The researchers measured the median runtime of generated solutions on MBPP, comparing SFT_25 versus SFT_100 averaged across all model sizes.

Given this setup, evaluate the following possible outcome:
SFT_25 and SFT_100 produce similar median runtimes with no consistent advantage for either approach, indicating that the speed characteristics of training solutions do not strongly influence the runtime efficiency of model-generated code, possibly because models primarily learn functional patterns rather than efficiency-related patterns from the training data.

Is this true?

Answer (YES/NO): NO